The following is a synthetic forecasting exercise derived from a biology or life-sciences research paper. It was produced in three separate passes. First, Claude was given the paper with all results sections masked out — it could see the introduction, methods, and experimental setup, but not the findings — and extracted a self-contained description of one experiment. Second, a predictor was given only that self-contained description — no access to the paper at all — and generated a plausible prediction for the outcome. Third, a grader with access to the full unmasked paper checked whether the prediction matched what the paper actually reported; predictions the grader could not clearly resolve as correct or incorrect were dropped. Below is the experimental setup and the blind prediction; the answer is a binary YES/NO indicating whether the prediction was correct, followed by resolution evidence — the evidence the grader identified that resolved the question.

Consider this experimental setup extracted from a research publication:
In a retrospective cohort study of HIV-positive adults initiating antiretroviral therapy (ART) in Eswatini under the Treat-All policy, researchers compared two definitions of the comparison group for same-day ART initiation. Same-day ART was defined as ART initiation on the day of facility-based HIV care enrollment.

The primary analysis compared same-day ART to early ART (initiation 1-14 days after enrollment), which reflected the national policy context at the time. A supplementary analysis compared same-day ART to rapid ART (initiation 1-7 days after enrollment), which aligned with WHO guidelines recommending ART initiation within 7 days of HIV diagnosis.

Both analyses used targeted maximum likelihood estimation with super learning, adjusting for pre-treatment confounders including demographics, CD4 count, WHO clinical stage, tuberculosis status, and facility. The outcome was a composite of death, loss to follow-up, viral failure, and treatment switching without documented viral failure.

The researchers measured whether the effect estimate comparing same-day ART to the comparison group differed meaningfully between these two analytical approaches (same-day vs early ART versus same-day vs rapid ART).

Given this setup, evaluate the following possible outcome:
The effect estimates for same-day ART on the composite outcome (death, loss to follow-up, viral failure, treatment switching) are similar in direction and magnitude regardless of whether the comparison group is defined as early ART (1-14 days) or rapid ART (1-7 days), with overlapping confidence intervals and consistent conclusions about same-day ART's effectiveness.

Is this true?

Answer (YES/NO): YES